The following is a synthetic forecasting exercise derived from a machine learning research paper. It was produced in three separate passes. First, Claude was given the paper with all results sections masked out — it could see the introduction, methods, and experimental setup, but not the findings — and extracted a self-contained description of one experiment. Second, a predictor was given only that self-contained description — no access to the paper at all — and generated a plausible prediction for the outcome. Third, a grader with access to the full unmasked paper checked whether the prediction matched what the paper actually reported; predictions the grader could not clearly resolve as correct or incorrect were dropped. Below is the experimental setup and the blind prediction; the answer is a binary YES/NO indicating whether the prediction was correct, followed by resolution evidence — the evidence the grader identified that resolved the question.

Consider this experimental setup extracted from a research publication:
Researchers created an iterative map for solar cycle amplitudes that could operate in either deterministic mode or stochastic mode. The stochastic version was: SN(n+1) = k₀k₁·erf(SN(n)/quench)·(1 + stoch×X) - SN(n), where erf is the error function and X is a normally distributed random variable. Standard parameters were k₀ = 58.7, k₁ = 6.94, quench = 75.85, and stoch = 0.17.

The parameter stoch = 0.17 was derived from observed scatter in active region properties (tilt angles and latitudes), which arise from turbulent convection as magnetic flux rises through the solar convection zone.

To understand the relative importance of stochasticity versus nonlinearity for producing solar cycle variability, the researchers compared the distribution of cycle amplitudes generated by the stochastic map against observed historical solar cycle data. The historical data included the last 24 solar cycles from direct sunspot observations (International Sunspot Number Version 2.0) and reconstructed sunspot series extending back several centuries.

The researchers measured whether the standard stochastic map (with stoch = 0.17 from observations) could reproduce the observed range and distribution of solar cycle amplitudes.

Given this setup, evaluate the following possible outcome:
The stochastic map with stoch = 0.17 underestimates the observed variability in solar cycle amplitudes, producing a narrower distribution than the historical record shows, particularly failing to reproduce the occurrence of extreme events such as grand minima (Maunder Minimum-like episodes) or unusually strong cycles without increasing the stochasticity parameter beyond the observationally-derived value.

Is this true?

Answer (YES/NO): NO